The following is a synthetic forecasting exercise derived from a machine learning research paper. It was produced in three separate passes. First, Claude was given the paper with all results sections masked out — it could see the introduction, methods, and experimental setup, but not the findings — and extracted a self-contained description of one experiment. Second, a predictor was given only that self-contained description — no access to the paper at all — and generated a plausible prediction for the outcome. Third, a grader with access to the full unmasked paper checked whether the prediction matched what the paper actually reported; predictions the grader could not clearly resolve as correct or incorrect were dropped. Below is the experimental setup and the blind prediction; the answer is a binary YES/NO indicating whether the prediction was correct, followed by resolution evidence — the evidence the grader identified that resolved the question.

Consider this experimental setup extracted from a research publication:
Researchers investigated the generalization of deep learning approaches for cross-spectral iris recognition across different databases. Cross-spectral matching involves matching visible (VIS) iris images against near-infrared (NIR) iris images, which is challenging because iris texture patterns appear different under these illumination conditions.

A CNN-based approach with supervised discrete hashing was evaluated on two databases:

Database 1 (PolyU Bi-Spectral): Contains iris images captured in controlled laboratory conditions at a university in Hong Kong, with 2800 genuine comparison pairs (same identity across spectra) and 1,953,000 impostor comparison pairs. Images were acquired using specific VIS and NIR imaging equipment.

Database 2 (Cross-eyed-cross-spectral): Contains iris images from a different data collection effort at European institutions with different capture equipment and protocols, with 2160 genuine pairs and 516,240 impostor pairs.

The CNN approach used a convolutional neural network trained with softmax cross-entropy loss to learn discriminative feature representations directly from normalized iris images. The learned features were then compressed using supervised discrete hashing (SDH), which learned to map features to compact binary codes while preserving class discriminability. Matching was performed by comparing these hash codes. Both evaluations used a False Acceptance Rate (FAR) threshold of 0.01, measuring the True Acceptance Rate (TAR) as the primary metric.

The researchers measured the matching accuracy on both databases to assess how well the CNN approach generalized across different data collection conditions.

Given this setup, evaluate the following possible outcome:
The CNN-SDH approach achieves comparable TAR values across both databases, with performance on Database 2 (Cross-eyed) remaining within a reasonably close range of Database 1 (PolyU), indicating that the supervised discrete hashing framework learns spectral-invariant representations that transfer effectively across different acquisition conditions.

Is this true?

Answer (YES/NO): YES